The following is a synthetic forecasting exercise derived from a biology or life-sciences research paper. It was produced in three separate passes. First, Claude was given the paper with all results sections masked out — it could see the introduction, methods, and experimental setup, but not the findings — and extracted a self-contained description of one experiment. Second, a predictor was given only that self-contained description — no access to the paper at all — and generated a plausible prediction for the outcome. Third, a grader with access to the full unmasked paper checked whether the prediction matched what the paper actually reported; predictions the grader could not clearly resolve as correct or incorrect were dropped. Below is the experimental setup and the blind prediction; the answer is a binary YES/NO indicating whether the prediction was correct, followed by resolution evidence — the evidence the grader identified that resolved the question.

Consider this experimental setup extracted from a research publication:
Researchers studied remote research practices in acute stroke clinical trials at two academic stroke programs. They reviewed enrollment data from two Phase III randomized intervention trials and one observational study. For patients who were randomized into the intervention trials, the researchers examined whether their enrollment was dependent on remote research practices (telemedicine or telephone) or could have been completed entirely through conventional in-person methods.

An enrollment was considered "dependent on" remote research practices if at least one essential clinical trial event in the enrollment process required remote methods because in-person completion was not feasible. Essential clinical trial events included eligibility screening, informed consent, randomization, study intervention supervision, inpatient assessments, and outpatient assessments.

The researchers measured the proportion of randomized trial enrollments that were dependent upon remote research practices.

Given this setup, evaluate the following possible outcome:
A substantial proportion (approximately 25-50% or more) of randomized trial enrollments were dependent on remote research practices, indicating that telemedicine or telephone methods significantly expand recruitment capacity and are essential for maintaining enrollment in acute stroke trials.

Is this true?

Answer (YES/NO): YES